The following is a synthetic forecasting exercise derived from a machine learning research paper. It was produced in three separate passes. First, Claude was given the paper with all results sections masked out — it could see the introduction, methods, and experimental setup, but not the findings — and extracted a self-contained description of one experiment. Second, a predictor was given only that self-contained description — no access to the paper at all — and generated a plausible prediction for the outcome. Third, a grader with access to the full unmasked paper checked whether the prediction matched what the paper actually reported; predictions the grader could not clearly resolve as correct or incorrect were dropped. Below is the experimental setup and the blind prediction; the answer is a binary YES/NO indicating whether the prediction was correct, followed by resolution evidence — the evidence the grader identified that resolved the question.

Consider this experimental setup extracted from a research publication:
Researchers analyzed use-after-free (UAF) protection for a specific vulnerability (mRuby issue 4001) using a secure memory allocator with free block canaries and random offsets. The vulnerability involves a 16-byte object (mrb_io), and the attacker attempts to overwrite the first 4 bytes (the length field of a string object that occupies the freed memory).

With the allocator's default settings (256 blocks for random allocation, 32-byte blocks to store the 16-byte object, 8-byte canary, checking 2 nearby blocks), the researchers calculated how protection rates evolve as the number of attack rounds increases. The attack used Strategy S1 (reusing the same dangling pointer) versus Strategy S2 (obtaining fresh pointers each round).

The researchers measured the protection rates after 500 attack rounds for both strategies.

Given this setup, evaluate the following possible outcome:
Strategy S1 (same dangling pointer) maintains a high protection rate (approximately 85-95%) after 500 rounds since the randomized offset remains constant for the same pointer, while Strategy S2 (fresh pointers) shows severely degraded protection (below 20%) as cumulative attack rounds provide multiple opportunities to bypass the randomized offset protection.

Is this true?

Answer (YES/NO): NO